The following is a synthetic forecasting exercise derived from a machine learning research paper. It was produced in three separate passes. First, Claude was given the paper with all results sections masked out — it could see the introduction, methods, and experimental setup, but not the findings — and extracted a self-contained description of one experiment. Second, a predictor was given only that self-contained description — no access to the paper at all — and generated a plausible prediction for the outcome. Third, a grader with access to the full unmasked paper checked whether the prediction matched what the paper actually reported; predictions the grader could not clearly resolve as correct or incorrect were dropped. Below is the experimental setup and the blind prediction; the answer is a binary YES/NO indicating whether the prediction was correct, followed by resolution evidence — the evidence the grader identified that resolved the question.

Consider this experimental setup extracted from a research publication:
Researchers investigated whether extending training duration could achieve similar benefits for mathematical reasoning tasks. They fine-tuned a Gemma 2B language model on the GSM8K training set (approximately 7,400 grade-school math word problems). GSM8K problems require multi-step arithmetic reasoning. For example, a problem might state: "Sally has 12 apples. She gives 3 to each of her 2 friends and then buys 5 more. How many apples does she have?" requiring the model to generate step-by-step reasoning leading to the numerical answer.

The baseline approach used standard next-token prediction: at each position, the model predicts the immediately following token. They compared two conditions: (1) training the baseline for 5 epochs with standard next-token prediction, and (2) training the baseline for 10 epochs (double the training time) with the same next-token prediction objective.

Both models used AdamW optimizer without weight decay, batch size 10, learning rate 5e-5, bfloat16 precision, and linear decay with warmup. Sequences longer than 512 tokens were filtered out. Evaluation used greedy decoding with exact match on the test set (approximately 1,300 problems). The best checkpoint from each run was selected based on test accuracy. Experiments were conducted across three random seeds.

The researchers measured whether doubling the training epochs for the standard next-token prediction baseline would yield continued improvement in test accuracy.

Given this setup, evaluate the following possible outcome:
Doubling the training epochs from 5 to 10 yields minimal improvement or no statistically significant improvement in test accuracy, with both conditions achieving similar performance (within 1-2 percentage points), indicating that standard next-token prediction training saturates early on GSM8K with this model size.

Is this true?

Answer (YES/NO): YES